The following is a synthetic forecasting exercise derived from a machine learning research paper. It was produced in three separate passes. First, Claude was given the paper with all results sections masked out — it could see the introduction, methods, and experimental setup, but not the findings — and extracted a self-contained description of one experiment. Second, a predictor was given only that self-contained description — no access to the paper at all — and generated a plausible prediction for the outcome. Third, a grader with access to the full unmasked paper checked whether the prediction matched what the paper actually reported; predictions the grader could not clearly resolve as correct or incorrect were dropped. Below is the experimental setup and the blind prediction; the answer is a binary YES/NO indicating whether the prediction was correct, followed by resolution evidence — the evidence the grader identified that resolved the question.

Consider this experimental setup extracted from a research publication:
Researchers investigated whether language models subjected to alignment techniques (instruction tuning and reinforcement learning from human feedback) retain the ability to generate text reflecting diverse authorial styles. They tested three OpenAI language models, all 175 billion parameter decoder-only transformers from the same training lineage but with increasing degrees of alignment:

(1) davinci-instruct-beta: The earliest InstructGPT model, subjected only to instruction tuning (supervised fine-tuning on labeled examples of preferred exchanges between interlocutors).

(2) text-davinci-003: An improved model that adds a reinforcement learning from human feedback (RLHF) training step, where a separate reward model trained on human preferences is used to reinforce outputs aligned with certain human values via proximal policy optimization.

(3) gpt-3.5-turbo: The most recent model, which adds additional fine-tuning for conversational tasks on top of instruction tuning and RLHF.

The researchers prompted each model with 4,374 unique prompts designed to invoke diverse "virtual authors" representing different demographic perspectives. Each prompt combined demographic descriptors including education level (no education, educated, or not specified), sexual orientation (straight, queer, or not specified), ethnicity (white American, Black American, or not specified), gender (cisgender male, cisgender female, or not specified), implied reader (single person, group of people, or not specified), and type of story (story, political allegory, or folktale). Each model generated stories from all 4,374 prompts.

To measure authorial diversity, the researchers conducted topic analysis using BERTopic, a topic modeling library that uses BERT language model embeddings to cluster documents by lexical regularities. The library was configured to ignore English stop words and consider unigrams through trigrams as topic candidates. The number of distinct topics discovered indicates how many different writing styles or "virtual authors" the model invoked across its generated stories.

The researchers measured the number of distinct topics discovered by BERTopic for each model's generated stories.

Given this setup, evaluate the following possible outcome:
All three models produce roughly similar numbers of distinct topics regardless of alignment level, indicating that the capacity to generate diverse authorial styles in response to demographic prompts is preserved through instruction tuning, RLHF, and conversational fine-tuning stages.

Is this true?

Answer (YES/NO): NO